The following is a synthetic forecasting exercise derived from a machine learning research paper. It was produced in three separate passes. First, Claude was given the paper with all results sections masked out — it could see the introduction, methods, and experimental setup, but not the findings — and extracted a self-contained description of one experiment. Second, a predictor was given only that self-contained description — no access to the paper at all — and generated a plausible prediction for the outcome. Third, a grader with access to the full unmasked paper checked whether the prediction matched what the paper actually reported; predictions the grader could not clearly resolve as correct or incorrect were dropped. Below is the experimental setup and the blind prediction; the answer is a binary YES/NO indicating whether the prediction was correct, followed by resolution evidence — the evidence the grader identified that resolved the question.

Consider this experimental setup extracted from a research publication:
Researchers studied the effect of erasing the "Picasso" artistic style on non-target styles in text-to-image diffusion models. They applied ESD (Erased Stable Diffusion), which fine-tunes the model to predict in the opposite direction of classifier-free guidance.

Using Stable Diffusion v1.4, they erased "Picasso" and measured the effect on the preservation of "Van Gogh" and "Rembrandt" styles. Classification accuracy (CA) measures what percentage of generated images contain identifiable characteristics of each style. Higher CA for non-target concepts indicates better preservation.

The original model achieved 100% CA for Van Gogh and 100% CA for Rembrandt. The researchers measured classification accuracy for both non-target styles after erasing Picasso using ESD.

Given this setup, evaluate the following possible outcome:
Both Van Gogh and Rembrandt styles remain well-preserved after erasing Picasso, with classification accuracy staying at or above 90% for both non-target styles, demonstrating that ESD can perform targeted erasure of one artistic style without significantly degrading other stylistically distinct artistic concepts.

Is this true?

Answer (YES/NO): NO